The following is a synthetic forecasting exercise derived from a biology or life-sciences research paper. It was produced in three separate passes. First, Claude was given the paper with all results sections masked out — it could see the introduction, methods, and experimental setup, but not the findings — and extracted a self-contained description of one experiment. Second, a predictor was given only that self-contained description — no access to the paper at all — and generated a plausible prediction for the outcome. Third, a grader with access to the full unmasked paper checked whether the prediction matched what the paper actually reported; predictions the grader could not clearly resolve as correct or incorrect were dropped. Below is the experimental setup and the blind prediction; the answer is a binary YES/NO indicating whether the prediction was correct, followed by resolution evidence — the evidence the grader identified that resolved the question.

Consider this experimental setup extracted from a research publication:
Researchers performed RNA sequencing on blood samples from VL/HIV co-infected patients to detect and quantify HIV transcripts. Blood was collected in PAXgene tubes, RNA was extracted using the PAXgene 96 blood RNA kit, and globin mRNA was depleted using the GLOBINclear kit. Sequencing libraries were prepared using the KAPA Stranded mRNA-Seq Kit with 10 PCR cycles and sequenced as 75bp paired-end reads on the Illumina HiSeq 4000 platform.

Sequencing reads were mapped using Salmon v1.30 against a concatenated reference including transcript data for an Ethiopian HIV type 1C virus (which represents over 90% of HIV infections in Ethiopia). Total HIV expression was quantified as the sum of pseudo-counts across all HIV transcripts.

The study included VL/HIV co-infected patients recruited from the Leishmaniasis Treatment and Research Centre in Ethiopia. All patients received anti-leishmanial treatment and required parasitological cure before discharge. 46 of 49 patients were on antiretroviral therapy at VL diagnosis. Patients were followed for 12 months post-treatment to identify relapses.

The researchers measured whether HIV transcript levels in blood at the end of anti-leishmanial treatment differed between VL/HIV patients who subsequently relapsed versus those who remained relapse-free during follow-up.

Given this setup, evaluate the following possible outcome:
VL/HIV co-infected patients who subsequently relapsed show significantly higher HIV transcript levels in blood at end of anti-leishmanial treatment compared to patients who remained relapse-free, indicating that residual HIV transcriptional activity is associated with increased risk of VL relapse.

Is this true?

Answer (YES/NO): NO